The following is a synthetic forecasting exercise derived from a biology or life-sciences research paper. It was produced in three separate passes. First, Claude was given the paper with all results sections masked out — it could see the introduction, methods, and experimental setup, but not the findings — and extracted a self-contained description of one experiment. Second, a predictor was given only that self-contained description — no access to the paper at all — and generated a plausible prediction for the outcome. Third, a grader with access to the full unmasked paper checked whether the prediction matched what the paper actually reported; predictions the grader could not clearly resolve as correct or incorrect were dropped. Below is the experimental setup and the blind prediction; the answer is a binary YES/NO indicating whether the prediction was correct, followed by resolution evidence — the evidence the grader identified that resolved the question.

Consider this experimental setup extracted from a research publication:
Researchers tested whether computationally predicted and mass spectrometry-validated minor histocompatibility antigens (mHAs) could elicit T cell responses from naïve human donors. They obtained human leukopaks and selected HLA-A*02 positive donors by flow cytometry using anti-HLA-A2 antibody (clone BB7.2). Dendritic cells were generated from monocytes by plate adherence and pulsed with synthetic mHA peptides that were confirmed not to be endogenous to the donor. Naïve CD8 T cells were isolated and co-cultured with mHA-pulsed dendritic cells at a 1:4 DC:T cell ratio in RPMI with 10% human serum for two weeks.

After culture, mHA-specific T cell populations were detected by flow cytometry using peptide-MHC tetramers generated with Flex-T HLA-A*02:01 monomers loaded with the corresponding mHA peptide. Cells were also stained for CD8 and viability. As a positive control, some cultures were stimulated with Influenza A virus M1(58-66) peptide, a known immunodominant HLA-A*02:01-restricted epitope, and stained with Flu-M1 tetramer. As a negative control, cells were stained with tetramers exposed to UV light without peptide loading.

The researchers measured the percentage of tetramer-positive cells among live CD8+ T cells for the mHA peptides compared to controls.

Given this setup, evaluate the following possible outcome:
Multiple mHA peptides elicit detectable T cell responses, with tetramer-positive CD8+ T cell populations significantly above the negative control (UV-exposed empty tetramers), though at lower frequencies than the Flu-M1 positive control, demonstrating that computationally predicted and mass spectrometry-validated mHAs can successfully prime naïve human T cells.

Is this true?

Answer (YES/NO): NO